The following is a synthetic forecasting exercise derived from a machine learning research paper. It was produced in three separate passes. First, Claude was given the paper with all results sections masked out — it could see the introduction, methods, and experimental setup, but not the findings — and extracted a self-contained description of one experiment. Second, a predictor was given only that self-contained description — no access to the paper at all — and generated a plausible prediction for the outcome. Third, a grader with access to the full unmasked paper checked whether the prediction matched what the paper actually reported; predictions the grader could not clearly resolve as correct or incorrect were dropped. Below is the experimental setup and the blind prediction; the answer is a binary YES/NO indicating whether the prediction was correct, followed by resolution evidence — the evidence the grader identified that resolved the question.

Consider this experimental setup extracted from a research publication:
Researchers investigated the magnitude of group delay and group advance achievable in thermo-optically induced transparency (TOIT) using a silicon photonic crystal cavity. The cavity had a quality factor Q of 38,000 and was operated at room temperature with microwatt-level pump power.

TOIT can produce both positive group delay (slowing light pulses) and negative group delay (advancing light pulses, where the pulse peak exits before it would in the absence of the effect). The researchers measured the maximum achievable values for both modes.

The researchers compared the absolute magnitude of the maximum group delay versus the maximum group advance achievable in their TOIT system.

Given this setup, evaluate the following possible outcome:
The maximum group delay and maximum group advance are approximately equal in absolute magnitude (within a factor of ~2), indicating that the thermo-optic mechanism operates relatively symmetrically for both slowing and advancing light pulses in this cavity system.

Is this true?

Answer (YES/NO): YES